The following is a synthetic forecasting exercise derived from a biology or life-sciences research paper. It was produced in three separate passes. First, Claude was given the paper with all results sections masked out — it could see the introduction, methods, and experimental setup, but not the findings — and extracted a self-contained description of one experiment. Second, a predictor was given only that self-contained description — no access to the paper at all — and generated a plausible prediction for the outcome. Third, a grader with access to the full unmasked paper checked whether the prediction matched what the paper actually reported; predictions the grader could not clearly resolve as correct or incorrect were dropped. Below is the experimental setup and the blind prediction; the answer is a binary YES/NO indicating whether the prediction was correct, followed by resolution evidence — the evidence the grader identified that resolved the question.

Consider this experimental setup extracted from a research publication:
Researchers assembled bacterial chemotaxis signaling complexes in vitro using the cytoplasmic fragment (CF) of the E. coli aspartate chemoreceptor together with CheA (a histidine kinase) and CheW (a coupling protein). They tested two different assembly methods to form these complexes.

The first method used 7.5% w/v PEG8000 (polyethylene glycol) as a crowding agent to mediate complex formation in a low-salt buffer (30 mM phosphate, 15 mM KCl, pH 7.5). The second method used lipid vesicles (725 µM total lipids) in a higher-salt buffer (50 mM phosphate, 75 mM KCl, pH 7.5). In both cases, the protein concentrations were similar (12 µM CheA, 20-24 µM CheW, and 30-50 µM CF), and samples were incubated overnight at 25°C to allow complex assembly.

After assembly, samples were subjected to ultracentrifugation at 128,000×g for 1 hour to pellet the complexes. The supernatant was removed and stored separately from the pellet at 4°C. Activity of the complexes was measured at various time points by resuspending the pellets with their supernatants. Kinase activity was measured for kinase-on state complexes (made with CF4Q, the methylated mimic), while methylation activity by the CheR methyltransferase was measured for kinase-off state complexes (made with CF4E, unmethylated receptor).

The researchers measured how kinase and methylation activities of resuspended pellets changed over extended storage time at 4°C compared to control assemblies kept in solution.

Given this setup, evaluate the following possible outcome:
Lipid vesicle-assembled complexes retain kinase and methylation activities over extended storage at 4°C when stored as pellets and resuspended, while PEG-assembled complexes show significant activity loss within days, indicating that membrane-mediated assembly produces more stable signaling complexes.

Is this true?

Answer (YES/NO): NO